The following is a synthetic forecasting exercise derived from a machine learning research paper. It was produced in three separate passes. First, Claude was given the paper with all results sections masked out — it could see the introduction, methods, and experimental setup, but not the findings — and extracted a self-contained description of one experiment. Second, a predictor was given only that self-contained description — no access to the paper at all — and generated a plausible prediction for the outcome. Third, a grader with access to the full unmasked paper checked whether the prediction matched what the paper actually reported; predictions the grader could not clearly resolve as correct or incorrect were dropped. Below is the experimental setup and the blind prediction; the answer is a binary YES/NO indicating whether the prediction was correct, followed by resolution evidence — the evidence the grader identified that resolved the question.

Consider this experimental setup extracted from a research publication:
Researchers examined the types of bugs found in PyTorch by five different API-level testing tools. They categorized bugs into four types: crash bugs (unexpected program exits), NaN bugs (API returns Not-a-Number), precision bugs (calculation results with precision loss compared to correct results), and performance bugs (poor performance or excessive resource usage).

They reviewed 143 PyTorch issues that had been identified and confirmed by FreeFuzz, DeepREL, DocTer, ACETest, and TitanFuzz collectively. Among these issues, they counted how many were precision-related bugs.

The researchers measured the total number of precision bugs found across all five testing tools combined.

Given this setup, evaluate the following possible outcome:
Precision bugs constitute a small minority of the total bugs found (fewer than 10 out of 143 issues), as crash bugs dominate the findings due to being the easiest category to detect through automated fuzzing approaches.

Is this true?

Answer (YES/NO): YES